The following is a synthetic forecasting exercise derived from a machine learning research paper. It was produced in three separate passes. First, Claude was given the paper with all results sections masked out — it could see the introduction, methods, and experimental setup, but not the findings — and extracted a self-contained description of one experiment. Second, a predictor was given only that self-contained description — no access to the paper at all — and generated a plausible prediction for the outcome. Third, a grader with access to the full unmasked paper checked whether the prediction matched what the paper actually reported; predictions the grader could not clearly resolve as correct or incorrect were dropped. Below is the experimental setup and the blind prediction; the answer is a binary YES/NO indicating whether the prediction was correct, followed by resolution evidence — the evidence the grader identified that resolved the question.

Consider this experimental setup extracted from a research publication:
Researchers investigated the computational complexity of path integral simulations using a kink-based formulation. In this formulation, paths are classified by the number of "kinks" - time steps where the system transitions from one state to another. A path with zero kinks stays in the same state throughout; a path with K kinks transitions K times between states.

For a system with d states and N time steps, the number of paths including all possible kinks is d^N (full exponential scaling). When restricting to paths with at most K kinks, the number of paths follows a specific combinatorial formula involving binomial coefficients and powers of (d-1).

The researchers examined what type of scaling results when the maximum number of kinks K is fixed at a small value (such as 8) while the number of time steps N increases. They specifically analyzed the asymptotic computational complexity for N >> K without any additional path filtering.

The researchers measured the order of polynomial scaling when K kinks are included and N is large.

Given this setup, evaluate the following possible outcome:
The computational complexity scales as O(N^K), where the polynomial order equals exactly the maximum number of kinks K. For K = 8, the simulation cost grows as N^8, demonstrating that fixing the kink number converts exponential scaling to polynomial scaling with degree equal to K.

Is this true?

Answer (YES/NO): YES